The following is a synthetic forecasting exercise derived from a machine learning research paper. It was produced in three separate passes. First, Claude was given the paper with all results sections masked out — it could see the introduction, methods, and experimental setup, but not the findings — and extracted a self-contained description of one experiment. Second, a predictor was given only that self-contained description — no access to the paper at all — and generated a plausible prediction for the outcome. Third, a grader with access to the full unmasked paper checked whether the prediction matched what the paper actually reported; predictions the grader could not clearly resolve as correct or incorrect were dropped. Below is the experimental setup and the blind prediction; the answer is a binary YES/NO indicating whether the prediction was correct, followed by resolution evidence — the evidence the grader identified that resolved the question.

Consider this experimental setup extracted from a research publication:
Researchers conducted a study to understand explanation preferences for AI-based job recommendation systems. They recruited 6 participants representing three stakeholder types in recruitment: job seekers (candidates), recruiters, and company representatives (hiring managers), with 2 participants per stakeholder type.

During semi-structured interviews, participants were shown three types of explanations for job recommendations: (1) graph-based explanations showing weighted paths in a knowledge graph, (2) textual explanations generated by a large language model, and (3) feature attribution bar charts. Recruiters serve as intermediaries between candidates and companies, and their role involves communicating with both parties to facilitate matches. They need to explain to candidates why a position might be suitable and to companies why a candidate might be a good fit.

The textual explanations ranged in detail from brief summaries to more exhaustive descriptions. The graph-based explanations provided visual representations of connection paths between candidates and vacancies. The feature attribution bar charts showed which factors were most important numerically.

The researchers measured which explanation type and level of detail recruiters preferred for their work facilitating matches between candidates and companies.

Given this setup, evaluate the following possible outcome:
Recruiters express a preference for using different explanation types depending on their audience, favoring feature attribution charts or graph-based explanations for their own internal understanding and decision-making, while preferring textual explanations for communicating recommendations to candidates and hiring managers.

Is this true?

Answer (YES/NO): NO